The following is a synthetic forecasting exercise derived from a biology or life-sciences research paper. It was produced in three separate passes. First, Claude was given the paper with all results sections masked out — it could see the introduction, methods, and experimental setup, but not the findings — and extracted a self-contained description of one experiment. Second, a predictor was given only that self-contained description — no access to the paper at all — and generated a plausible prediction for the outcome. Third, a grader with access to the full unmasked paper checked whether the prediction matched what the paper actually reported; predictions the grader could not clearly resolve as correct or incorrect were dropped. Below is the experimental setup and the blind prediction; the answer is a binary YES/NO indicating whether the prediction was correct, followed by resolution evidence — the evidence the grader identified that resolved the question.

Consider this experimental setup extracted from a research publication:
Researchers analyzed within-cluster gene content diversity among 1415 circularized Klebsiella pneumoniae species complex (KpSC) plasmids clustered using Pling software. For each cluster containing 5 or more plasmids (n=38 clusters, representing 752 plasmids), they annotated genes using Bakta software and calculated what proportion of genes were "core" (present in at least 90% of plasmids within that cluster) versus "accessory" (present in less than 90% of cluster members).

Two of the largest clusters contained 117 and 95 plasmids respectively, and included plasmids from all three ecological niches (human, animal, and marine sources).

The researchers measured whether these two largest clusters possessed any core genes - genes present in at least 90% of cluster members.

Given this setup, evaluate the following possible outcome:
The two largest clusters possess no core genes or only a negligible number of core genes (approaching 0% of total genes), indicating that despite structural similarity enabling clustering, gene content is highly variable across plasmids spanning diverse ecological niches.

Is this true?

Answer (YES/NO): YES